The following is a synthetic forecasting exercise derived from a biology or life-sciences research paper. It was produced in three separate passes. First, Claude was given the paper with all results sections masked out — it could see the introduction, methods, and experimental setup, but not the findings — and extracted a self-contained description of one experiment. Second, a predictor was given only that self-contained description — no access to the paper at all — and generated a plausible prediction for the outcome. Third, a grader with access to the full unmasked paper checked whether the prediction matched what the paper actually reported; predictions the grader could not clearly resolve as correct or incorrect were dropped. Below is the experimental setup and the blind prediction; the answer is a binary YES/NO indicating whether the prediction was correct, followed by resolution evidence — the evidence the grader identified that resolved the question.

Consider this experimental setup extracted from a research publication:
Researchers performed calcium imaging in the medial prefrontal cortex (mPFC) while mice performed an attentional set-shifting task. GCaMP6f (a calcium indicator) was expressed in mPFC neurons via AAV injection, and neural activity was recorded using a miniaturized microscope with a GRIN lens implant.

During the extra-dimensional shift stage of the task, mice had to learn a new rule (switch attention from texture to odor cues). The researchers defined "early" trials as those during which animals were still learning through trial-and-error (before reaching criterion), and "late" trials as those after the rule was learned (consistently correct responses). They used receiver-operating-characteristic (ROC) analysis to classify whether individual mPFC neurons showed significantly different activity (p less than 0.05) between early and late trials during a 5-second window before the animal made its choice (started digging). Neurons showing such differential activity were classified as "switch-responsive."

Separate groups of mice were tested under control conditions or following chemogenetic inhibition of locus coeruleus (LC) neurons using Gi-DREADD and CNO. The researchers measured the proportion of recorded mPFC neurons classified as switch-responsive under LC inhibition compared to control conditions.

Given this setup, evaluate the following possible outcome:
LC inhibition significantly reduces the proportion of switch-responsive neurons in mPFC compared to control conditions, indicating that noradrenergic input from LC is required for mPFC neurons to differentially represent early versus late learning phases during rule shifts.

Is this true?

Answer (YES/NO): NO